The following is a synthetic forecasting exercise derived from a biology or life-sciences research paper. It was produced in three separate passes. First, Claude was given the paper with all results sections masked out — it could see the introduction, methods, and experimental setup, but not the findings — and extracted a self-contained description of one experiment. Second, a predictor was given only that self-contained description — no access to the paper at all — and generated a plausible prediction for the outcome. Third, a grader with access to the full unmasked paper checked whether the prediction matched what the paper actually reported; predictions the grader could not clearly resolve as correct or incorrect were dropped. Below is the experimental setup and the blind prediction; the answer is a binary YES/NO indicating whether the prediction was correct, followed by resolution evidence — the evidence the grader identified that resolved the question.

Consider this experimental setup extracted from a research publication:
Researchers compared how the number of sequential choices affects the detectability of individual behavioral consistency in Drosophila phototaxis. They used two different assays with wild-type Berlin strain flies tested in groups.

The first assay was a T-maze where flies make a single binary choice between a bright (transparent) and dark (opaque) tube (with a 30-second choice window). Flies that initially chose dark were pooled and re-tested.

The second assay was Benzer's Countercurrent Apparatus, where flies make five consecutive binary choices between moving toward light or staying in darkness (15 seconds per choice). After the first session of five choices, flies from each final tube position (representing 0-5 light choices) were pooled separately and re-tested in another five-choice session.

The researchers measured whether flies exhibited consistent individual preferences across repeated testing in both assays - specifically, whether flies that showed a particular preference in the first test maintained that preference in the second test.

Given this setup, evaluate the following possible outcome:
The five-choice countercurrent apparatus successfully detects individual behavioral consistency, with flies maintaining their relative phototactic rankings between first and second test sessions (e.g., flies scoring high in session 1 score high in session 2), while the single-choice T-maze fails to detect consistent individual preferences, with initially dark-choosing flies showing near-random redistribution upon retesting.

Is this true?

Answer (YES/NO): YES